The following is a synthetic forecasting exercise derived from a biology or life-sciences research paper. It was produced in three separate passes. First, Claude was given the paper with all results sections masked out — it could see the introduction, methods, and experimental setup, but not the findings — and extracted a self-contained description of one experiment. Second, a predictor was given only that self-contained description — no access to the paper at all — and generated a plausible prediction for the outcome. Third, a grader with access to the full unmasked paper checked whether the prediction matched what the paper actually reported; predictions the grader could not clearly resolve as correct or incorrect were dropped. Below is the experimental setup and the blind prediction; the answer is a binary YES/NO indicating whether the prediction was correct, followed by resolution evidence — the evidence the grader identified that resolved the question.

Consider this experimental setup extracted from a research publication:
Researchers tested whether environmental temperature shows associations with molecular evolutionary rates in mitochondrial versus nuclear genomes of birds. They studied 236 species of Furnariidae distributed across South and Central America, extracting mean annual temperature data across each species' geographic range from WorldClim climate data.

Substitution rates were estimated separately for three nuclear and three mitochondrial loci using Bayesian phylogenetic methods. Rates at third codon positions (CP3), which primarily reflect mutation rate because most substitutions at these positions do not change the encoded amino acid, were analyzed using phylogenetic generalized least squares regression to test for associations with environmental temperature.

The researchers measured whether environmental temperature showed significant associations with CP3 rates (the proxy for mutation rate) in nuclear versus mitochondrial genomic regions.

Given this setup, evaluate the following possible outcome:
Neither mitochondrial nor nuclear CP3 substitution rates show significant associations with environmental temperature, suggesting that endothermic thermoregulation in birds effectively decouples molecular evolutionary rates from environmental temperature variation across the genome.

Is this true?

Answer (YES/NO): YES